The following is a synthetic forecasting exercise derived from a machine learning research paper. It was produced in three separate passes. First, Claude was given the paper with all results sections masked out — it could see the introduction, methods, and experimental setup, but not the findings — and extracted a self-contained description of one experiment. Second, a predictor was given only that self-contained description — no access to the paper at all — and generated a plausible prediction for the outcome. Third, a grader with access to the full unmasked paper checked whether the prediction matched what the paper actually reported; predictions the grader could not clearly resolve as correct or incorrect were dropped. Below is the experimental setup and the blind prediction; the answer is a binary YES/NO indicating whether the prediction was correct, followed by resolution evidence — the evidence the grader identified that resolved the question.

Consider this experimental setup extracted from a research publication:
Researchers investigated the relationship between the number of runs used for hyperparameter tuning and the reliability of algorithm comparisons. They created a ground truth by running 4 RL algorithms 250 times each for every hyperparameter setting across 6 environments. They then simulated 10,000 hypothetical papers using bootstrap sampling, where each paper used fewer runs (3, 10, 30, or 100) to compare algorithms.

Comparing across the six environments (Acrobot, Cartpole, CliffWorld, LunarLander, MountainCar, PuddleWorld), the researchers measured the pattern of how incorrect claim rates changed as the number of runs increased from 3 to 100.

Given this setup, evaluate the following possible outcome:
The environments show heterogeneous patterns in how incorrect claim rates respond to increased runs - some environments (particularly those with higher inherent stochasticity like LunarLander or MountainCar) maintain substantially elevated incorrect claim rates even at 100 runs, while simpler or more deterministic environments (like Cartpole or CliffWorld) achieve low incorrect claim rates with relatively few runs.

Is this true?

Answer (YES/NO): NO